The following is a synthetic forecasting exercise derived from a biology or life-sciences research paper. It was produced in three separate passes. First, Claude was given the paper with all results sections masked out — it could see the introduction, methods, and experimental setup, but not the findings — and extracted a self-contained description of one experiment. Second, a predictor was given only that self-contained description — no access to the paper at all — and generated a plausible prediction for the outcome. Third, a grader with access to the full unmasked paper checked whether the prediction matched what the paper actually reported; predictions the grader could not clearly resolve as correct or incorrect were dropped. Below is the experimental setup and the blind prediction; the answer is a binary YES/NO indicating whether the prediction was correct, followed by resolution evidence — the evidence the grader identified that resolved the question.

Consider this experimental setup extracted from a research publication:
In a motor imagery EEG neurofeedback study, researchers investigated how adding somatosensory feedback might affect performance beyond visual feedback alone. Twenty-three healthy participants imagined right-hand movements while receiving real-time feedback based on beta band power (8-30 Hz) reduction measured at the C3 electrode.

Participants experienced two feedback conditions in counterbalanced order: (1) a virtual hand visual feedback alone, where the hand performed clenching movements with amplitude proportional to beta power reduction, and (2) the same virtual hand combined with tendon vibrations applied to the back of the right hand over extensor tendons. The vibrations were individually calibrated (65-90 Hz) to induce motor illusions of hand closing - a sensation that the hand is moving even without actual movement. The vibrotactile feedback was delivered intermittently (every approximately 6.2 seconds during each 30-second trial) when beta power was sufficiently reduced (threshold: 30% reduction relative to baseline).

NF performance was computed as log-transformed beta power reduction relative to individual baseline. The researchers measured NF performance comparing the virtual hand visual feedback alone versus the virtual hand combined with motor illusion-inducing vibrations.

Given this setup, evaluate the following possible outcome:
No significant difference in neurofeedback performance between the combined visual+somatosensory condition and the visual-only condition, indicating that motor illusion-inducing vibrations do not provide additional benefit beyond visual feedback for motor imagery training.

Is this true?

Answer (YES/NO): NO